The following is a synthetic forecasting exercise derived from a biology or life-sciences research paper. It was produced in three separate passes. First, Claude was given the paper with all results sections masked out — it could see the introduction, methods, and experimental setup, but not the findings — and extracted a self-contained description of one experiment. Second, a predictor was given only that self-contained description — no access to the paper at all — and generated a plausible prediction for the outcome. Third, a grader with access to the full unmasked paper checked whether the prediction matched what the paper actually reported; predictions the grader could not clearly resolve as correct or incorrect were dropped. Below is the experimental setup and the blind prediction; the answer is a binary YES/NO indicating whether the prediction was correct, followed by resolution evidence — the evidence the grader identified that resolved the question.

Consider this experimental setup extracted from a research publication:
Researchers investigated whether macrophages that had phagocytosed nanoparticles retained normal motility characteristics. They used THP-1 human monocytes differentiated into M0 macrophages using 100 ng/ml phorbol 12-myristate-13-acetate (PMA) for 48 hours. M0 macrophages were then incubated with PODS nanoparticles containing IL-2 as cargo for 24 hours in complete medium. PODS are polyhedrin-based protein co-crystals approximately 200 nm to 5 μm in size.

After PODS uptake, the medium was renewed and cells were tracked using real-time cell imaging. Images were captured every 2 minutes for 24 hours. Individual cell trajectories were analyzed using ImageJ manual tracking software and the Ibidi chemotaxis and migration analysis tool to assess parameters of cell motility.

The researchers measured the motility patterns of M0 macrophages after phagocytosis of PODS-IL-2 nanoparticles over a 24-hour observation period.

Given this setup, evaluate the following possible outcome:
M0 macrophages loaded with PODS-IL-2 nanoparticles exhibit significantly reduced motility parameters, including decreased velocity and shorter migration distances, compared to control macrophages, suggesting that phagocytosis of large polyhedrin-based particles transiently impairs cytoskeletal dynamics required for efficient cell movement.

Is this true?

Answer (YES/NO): NO